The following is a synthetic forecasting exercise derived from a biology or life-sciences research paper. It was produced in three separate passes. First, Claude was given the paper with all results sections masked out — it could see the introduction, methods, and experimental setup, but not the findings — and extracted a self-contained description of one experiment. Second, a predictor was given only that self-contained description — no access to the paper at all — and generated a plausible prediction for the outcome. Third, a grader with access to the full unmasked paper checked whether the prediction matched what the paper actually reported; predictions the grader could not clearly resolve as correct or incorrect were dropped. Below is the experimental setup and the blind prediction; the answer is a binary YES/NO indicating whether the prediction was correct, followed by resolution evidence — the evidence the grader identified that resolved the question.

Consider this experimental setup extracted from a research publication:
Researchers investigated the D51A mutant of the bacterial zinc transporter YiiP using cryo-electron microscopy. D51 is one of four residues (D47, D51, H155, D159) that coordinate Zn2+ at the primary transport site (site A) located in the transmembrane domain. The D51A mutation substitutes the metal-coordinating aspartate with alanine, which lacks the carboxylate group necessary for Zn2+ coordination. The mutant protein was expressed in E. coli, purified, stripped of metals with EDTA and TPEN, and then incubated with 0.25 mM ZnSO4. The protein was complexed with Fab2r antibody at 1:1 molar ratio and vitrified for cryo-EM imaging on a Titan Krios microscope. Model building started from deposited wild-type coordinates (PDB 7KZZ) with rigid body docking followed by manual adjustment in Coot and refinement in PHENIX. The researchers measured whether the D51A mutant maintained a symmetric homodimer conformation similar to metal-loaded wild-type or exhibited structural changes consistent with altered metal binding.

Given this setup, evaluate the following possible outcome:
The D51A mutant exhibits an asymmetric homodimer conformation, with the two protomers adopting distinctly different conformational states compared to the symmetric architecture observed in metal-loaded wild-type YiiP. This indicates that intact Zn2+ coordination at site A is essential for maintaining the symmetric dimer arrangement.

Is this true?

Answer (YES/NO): NO